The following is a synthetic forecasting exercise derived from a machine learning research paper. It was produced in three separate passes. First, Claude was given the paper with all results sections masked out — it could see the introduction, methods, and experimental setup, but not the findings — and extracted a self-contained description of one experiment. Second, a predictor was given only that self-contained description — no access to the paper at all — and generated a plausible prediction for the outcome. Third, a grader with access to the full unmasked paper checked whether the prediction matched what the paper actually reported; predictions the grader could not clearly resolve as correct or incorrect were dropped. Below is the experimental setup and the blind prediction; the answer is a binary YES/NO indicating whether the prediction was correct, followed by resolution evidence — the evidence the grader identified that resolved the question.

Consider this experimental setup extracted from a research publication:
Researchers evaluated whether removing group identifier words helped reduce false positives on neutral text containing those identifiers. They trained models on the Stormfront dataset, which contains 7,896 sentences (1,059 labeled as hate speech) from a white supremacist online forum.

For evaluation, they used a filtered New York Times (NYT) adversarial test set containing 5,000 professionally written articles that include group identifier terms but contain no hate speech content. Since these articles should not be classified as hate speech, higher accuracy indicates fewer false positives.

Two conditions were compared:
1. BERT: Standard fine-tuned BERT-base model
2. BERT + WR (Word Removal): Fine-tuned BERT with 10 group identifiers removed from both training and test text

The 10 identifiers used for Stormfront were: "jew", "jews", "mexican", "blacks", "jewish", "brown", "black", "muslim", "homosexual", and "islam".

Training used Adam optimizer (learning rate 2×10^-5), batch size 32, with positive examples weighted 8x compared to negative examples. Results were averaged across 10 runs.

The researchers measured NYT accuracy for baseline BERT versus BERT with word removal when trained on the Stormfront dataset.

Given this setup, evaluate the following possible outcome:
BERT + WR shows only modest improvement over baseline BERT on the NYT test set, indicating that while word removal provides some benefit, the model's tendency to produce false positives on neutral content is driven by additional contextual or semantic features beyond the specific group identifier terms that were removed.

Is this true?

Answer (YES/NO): YES